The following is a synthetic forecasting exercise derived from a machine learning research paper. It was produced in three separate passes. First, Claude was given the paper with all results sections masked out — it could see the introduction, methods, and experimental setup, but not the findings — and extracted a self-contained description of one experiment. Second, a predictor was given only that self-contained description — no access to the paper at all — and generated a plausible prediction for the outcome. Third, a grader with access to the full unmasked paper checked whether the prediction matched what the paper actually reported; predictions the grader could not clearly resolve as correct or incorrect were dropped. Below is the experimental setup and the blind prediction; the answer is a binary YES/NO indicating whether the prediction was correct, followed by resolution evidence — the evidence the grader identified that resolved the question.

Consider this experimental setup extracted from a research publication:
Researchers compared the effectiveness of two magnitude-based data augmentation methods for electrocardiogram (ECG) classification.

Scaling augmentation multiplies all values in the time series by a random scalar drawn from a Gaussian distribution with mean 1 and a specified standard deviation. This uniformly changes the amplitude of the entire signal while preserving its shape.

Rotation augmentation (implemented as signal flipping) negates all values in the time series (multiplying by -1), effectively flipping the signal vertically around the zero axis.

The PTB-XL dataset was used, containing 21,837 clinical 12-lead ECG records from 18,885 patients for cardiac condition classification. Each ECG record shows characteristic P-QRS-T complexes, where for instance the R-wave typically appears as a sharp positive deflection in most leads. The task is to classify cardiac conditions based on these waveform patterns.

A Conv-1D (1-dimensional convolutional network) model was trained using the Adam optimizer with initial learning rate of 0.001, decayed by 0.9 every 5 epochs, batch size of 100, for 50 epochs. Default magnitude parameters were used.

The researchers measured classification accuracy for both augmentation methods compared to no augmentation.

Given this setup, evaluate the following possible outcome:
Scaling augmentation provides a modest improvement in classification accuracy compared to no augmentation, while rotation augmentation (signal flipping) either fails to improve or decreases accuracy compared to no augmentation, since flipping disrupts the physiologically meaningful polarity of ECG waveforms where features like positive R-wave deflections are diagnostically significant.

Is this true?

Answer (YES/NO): YES